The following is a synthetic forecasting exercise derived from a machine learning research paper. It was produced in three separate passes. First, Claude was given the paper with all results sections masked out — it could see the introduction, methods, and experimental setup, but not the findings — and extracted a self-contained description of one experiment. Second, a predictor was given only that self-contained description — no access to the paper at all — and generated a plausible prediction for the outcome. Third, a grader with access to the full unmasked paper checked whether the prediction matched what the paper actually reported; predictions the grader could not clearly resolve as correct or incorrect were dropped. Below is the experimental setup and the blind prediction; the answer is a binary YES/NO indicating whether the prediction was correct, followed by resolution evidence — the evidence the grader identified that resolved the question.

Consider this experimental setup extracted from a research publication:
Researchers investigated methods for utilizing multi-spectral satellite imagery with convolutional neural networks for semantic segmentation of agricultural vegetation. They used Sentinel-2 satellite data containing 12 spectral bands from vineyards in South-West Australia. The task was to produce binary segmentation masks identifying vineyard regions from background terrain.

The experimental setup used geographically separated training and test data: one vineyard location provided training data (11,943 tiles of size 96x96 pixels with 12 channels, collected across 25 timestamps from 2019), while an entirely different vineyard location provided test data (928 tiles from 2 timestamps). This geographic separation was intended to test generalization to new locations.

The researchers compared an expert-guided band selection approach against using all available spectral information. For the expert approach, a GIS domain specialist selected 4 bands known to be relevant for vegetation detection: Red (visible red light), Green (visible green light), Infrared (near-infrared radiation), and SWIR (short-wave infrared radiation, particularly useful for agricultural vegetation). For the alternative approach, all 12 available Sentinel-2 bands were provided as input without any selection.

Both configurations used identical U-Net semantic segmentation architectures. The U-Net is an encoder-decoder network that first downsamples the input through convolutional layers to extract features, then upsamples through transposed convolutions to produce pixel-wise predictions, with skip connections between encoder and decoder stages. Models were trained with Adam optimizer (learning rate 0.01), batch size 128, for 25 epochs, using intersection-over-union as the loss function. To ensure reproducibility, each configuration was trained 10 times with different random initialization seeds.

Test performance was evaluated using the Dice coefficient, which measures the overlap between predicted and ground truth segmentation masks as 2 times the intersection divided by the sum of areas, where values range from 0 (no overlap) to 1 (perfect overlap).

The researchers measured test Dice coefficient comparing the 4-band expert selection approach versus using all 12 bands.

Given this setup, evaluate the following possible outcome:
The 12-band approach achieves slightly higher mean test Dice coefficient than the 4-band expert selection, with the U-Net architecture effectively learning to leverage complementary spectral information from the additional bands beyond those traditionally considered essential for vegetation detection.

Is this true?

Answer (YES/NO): NO